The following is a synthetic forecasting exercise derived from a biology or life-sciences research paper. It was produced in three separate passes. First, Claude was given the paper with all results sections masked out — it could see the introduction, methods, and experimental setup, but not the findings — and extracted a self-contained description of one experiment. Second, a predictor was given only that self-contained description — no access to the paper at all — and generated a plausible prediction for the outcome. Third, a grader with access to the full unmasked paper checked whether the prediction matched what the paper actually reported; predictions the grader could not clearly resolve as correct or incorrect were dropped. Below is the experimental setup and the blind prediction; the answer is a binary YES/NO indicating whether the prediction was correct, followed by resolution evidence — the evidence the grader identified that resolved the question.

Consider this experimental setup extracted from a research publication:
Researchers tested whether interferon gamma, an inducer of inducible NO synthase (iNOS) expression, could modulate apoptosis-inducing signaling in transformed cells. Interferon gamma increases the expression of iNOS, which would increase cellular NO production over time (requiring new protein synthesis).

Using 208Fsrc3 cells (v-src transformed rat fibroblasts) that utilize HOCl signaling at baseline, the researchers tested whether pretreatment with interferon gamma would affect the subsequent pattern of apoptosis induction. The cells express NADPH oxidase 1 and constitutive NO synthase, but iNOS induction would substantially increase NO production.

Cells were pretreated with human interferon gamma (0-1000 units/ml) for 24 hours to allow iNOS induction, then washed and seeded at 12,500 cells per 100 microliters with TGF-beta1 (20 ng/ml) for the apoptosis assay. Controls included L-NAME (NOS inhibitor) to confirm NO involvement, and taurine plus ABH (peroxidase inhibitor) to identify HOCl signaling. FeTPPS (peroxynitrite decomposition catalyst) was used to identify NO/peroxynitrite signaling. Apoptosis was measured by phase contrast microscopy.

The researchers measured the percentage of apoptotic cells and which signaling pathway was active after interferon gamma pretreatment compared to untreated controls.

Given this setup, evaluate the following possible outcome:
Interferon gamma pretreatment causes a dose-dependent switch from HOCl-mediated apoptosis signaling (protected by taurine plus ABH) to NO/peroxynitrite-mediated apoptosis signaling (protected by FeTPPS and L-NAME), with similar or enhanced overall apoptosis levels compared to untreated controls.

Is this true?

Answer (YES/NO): YES